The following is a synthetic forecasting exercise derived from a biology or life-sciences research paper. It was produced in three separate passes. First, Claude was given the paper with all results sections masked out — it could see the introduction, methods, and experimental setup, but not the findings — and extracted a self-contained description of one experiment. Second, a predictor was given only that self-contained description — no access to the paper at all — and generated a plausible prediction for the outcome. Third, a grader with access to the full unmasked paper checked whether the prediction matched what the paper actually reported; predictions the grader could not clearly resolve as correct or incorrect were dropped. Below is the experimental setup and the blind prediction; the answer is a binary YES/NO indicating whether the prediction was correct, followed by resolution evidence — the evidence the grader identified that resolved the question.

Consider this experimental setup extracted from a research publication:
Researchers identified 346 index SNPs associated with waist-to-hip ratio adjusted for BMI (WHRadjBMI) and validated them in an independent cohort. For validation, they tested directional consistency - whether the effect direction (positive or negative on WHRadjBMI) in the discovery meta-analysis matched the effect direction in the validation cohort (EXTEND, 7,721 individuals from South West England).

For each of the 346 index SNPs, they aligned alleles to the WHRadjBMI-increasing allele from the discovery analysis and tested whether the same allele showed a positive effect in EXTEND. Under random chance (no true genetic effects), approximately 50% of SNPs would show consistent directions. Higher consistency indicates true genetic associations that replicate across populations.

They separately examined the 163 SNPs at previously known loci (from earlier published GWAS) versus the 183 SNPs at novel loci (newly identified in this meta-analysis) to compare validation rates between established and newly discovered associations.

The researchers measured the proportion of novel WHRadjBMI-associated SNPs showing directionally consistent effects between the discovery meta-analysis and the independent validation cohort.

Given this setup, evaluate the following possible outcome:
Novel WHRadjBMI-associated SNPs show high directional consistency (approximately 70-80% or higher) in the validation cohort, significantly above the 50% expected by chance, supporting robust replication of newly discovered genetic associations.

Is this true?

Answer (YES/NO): YES